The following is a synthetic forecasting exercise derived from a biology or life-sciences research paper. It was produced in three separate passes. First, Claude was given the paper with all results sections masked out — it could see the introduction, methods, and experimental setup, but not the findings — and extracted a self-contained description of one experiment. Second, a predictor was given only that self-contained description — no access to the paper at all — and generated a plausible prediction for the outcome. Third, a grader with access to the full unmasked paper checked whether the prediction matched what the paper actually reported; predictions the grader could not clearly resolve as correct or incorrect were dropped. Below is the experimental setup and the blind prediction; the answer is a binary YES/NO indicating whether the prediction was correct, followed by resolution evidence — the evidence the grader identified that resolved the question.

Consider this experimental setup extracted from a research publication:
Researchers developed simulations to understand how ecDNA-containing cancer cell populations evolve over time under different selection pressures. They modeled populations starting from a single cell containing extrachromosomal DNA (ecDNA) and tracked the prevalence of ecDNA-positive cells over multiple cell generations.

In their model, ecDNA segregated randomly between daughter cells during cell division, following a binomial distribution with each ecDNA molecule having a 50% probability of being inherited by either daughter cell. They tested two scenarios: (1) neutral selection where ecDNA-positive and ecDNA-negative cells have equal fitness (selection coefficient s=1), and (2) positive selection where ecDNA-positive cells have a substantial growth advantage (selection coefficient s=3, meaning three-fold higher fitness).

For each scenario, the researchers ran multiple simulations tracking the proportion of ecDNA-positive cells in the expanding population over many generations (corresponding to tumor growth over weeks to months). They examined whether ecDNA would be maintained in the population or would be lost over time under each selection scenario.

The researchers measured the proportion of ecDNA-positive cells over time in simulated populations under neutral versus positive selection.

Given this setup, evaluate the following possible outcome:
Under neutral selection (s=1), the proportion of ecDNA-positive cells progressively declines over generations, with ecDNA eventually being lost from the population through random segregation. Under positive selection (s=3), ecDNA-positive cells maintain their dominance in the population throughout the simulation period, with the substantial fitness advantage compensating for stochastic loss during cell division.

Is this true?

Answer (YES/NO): YES